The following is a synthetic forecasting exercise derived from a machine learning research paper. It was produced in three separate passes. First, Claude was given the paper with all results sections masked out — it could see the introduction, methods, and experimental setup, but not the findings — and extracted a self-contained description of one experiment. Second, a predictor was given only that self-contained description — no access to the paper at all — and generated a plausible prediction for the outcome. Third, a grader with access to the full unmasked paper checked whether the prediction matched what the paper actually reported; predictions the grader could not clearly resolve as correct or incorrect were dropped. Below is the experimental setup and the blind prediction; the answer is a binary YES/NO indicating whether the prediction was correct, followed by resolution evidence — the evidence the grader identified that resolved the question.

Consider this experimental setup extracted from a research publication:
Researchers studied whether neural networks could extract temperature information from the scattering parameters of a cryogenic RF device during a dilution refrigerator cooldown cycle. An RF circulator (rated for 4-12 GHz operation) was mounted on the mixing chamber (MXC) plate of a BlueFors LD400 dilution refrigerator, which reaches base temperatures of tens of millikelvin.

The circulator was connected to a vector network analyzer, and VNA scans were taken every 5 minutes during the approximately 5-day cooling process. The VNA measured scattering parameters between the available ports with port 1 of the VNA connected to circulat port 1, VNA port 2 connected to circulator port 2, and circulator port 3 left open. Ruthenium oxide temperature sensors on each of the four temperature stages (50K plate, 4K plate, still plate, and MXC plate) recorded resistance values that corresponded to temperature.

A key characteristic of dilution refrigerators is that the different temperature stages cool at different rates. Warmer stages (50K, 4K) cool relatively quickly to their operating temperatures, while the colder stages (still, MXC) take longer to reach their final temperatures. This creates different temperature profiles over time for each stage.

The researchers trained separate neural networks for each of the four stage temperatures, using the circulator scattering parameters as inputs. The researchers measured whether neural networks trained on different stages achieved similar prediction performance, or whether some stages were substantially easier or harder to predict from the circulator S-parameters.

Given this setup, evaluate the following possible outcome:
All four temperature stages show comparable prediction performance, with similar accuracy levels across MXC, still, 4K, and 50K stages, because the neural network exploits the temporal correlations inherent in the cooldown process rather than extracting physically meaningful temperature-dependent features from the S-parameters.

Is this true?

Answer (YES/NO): NO